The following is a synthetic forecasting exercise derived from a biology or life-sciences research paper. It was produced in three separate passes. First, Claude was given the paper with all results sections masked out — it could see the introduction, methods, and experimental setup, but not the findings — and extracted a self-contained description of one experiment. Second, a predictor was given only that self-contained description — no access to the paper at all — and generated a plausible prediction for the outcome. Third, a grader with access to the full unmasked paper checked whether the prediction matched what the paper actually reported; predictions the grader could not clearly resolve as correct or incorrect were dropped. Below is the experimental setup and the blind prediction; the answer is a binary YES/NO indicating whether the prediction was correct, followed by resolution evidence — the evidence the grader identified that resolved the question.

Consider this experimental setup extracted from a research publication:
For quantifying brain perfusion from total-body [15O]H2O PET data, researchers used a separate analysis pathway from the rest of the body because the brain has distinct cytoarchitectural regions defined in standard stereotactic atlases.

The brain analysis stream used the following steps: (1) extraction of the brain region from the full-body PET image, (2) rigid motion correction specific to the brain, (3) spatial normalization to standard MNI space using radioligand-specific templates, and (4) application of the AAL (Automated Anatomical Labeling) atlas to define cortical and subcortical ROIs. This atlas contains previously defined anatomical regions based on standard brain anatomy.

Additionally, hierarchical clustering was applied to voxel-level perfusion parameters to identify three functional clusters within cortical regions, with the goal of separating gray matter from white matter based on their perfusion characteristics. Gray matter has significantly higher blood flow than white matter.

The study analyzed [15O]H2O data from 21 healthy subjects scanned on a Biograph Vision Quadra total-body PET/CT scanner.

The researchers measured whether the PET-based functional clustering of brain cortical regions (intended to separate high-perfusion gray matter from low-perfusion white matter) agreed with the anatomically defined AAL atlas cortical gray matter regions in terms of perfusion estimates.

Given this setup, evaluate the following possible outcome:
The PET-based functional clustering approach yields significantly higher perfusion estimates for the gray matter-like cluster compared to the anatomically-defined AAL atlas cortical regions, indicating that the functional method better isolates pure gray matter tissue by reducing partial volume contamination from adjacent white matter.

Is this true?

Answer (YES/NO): NO